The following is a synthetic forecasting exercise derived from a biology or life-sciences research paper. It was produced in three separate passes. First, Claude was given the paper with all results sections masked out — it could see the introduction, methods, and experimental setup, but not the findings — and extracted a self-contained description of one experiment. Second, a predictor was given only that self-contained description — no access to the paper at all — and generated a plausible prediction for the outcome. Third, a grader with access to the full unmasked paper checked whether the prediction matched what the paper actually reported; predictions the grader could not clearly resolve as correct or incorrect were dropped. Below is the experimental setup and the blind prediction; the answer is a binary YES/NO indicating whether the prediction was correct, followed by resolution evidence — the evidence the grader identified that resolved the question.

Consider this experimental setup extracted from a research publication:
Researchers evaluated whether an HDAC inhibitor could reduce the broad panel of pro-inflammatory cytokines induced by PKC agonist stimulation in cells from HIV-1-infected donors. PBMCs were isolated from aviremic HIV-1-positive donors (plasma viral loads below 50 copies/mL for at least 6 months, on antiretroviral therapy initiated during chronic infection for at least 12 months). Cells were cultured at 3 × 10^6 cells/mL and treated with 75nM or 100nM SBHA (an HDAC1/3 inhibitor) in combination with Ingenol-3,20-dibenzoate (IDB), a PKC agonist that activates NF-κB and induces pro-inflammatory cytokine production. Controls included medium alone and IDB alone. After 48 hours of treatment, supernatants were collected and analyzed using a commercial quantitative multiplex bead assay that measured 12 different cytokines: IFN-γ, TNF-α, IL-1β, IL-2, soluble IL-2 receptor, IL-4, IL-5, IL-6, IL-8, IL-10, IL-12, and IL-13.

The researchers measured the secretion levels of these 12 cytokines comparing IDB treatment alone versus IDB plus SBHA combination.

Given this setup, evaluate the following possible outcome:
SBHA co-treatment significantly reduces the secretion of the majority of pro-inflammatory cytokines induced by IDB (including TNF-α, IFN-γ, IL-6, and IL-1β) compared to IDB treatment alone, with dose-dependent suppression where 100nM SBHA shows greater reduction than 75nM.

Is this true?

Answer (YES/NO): NO